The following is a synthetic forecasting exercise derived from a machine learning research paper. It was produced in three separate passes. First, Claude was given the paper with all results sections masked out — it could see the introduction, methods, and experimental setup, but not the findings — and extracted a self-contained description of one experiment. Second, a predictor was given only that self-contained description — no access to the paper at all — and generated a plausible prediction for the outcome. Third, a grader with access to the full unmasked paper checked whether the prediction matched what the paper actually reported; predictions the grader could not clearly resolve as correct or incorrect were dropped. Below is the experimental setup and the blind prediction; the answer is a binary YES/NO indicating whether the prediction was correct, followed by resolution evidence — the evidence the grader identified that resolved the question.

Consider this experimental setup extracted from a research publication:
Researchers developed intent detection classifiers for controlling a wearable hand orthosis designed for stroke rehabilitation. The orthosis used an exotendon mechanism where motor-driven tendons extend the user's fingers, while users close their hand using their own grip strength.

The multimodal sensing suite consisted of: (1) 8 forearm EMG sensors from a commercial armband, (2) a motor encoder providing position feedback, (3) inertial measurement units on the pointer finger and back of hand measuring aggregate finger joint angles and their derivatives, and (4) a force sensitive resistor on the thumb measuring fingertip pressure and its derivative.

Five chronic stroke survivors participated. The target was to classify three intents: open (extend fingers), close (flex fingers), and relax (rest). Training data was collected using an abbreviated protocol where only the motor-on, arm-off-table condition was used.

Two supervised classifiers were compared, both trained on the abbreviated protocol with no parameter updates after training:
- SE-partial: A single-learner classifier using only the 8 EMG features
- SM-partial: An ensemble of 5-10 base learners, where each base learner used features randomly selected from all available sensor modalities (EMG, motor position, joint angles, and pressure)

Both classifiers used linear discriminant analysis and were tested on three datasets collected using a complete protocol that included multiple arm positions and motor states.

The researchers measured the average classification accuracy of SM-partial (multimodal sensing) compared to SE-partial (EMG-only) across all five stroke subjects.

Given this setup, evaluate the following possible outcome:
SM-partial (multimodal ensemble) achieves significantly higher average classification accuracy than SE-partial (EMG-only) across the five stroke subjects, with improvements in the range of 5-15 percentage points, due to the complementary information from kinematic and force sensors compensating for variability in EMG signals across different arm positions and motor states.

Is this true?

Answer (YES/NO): NO